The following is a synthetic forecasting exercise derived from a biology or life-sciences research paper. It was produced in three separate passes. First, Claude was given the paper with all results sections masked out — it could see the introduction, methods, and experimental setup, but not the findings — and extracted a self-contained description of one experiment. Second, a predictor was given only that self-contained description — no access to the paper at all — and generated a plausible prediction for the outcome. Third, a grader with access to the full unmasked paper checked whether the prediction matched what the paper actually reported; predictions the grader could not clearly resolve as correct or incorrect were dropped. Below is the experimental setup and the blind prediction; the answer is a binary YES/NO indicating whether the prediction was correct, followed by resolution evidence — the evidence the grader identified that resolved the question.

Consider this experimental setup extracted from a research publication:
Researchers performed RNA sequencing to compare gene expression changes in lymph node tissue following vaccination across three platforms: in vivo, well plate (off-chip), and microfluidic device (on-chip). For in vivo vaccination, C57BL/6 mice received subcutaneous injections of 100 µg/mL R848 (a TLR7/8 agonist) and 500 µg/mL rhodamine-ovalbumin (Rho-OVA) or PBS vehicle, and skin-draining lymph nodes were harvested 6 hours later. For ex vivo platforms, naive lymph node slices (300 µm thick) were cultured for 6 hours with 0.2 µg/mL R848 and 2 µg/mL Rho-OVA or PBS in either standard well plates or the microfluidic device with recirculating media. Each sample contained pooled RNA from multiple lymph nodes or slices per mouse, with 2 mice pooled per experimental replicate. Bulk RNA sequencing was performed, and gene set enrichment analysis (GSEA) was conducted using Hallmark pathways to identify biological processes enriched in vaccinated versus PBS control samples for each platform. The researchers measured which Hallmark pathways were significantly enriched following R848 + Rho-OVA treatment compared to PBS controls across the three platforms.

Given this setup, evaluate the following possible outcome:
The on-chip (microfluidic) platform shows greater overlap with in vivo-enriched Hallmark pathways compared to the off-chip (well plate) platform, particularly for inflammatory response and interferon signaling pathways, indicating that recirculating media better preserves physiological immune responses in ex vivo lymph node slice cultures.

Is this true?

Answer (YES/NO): NO